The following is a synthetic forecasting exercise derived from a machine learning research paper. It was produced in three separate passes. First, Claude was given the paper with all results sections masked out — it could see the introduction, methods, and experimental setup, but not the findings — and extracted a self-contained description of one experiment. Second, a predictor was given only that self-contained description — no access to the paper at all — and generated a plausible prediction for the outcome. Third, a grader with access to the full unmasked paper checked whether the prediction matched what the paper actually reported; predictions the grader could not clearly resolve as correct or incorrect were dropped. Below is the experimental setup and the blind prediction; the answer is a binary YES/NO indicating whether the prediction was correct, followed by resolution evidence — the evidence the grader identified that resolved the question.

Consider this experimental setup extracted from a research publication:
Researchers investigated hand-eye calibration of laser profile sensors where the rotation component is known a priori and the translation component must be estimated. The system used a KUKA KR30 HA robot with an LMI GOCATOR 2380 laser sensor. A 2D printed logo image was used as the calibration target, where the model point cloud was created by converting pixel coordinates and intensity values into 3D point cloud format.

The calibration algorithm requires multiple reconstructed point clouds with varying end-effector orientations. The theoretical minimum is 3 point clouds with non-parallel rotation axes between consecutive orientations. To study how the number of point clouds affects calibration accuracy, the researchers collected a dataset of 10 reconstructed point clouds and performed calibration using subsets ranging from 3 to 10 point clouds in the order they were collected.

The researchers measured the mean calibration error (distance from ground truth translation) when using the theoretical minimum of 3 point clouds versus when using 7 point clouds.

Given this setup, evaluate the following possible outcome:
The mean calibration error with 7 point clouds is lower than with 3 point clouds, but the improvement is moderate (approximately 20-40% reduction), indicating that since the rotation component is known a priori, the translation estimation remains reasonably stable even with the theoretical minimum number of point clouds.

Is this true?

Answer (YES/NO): NO